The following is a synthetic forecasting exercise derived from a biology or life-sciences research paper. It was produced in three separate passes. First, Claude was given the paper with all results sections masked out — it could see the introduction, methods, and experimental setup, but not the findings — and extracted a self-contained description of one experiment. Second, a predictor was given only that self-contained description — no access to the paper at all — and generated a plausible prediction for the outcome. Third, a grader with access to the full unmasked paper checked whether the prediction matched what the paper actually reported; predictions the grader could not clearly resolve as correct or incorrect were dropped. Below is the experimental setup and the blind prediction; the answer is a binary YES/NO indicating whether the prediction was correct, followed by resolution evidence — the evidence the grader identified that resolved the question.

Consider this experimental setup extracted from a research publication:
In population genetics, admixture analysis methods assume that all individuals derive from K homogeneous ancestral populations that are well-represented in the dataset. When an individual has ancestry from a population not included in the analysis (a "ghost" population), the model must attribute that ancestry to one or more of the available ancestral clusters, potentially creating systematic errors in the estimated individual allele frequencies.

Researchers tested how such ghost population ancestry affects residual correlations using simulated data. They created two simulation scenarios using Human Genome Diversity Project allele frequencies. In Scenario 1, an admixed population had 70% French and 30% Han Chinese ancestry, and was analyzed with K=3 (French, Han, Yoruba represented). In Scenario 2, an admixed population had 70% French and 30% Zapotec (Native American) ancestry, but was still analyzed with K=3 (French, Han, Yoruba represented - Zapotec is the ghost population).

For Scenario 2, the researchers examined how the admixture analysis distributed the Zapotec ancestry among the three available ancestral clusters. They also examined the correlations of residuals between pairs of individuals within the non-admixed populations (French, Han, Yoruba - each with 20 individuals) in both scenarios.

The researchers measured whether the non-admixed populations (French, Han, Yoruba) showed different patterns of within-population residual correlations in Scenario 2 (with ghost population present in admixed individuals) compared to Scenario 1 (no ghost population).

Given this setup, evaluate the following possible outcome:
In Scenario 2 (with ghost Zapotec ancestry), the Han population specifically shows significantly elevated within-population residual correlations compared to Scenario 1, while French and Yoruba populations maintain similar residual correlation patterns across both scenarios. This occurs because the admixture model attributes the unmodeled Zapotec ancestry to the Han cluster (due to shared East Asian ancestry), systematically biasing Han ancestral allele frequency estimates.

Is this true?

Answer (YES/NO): NO